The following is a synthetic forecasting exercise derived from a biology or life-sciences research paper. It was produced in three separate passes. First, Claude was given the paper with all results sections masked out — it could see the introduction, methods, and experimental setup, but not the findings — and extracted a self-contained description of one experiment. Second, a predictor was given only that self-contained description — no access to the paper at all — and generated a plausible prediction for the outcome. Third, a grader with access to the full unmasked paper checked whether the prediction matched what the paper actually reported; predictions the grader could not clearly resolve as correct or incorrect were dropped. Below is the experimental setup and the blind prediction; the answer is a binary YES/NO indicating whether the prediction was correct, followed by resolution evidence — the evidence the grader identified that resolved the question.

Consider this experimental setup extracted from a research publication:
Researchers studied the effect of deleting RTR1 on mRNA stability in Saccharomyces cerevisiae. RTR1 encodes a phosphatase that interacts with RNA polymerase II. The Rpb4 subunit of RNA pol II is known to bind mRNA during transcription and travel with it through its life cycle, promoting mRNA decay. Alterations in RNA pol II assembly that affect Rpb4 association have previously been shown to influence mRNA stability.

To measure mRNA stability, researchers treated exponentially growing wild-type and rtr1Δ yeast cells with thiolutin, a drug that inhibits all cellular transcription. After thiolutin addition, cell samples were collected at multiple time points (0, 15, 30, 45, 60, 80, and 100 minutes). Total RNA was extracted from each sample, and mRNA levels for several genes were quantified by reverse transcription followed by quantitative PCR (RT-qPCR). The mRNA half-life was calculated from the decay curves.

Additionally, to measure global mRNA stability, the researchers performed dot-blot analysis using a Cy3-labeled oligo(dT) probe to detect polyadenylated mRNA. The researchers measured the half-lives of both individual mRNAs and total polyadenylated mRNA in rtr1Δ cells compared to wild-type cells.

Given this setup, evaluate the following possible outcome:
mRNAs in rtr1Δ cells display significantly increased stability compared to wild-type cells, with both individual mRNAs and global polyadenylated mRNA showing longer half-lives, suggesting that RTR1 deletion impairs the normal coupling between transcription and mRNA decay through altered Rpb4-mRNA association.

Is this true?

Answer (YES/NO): YES